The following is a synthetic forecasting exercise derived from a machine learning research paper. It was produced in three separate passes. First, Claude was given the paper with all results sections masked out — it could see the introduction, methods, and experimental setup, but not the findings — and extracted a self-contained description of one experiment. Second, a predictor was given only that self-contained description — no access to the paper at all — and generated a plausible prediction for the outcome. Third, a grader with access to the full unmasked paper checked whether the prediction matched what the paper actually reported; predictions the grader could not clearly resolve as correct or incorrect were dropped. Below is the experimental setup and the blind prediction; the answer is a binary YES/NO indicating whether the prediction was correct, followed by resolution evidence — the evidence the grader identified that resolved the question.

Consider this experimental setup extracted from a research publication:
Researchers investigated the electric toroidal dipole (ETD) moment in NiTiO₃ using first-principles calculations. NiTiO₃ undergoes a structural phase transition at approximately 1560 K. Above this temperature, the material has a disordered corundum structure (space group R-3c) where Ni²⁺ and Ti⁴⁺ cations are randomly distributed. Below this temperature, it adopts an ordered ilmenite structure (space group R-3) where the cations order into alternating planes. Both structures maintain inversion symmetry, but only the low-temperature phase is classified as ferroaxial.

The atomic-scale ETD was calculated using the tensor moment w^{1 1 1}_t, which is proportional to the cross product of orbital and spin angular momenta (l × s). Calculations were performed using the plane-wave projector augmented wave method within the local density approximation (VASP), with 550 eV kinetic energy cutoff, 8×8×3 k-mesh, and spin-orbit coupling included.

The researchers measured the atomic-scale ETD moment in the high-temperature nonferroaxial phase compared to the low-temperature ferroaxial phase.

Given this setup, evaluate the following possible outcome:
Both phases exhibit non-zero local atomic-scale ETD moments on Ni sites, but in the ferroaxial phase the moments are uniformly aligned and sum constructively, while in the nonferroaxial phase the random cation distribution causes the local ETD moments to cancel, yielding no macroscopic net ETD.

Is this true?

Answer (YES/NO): NO